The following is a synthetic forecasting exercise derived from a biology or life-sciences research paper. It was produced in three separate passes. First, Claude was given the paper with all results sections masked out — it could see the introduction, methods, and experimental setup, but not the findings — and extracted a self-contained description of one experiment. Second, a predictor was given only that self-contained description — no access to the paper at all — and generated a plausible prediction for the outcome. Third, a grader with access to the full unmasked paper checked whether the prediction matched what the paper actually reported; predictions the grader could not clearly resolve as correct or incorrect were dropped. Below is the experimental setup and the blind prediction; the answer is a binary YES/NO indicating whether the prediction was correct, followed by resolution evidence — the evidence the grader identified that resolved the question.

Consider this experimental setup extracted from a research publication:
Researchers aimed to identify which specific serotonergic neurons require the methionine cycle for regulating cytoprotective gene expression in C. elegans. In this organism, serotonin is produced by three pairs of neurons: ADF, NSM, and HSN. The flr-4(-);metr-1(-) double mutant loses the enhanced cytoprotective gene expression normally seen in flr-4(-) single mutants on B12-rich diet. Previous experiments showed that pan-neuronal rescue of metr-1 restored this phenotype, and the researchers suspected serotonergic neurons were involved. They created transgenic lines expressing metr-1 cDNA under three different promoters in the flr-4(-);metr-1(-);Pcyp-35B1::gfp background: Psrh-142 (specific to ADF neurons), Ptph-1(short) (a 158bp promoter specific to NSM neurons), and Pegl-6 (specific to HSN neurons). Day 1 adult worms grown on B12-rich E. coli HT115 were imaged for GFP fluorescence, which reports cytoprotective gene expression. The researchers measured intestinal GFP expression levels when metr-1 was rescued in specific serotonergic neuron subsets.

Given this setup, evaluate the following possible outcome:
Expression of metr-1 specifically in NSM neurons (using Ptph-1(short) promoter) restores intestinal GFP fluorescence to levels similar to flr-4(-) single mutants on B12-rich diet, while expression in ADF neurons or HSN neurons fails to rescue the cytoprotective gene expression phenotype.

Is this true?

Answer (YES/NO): NO